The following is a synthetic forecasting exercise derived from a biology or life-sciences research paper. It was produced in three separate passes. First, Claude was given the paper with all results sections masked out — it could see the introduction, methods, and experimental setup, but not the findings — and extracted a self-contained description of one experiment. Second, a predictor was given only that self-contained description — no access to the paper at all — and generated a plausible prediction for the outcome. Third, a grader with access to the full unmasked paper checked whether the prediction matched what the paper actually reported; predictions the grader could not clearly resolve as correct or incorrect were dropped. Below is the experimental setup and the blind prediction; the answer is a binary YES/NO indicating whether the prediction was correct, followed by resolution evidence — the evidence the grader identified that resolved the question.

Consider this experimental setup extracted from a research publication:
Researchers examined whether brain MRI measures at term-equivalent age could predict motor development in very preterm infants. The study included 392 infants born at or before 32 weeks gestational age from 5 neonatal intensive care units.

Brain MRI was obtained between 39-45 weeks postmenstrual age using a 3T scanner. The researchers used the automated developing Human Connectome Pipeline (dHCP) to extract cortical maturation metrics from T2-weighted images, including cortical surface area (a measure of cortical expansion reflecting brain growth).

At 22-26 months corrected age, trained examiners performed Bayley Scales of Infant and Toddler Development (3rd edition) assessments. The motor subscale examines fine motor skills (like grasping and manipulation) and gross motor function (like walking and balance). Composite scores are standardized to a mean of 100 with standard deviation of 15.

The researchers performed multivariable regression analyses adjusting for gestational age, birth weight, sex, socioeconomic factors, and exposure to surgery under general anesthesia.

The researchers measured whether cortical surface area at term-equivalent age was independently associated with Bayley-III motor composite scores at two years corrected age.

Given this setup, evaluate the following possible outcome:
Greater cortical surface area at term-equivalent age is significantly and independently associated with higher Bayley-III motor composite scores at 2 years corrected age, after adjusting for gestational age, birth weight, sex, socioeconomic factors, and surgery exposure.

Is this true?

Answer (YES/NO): NO